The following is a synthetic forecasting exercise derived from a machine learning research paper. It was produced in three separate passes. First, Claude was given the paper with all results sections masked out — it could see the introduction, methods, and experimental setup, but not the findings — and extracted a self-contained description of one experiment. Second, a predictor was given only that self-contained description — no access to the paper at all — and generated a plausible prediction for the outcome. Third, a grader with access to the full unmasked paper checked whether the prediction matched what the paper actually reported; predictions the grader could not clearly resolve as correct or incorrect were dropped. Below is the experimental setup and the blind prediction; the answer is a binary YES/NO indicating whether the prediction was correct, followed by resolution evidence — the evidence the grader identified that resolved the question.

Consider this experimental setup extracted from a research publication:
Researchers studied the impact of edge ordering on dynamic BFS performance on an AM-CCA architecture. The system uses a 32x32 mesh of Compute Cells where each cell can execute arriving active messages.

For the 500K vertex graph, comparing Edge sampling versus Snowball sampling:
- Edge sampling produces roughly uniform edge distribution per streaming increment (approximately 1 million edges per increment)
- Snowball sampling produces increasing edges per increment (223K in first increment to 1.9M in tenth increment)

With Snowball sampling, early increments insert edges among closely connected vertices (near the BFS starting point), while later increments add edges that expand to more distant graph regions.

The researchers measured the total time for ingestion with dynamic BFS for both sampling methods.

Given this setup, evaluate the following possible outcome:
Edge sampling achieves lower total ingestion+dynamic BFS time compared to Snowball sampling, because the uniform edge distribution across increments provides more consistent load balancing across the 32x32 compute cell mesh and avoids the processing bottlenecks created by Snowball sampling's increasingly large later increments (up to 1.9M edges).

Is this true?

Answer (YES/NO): NO